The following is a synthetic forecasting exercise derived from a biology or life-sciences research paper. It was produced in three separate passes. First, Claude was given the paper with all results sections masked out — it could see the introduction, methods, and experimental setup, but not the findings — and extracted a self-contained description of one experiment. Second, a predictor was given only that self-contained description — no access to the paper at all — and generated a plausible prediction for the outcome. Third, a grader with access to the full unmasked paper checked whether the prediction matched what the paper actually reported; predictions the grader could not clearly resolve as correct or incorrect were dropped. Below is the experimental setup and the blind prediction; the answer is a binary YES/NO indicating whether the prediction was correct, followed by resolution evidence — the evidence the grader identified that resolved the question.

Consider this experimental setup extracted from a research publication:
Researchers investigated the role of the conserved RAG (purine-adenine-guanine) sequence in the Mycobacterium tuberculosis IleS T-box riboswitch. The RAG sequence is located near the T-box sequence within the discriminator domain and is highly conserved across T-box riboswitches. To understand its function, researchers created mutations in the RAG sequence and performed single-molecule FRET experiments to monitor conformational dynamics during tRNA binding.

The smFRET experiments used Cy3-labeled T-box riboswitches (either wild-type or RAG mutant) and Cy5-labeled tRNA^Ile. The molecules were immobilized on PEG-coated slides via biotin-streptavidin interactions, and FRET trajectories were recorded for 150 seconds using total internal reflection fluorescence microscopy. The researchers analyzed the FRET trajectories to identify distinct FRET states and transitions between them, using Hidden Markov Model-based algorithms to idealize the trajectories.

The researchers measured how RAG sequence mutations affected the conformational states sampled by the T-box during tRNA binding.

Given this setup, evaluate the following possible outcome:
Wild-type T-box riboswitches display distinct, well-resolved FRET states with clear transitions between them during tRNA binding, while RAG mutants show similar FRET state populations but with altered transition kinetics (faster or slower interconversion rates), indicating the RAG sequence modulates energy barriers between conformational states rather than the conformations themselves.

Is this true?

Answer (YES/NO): NO